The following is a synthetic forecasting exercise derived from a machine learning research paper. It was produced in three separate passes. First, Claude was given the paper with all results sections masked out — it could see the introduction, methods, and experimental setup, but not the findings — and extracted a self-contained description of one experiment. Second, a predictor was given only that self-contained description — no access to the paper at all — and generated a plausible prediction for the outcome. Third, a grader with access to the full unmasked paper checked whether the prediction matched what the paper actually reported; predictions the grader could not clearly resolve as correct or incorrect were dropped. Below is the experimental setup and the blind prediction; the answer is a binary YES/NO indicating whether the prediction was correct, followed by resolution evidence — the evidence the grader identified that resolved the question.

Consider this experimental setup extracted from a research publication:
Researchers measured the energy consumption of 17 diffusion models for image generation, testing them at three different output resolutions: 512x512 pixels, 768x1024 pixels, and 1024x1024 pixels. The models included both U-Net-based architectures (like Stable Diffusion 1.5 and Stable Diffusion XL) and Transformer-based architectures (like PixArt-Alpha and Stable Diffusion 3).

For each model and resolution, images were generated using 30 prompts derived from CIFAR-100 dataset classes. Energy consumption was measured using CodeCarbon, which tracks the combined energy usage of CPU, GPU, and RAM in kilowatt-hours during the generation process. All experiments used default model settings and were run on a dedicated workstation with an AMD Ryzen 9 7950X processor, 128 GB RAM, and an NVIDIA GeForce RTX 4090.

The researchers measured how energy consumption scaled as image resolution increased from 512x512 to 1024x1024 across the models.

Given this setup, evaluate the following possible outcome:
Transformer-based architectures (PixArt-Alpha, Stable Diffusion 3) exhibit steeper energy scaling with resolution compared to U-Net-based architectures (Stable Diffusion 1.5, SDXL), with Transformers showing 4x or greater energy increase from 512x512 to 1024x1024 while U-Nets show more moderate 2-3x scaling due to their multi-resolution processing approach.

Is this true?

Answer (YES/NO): NO